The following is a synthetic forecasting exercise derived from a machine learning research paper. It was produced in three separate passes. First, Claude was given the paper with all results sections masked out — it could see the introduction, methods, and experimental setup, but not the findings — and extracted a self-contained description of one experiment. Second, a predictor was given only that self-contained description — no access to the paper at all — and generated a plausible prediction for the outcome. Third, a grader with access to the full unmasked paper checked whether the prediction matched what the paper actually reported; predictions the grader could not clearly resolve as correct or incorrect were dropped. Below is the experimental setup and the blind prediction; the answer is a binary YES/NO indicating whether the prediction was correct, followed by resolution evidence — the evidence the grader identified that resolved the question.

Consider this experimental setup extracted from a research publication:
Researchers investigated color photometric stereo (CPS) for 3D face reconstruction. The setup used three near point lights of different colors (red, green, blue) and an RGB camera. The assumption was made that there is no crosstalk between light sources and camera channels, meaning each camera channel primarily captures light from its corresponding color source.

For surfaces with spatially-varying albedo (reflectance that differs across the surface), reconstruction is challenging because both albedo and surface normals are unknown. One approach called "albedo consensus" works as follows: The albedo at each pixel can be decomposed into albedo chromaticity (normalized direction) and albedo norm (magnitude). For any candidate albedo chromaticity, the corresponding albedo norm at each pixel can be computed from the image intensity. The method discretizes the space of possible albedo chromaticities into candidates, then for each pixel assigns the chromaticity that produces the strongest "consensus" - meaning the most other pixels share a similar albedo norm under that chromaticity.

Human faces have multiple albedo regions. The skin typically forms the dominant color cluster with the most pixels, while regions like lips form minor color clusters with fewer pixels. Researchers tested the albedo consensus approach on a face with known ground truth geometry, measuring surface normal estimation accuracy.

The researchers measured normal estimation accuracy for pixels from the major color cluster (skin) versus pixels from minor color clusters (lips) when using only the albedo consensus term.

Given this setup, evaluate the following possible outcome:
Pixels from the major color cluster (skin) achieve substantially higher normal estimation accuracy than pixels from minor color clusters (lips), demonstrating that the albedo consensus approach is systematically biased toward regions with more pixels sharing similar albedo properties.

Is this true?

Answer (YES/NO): YES